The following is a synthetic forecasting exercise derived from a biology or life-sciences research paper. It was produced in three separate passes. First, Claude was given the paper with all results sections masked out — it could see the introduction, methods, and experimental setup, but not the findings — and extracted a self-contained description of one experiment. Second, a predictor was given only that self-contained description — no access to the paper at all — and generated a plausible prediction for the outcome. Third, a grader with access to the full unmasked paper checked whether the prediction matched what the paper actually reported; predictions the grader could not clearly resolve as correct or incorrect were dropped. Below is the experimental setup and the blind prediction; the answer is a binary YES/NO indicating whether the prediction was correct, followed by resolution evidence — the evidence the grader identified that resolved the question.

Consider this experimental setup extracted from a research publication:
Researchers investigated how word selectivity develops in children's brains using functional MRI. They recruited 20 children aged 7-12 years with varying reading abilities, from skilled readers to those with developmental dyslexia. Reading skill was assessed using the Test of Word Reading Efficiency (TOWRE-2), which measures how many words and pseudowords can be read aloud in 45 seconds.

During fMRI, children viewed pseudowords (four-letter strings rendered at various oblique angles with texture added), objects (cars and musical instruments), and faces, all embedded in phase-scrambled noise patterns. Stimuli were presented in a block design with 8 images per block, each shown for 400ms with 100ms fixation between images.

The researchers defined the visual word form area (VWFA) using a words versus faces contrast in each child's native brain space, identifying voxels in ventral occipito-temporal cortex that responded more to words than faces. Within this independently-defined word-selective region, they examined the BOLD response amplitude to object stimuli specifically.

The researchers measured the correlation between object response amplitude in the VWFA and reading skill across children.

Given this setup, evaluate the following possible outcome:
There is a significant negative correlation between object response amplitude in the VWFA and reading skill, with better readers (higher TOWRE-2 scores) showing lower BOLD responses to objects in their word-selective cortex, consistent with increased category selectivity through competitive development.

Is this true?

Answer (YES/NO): YES